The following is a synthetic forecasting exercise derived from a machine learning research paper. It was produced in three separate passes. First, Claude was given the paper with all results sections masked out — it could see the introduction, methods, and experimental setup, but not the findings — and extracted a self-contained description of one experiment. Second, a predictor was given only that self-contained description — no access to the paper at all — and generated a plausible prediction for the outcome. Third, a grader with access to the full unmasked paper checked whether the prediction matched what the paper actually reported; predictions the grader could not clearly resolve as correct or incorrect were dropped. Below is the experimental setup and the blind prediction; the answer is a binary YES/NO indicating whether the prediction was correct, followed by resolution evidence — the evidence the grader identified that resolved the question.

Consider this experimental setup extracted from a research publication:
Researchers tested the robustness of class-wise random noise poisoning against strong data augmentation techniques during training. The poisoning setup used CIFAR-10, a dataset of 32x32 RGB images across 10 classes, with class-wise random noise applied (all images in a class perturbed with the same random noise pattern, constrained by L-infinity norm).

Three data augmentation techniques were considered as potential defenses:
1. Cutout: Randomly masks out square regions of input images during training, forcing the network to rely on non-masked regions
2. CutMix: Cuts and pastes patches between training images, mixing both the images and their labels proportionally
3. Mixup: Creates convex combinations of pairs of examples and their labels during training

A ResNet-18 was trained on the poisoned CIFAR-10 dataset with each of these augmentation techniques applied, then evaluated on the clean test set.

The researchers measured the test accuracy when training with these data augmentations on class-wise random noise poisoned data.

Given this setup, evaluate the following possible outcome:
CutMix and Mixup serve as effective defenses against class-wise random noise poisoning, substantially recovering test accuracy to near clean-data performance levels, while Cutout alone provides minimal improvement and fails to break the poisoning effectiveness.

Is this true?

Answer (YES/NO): NO